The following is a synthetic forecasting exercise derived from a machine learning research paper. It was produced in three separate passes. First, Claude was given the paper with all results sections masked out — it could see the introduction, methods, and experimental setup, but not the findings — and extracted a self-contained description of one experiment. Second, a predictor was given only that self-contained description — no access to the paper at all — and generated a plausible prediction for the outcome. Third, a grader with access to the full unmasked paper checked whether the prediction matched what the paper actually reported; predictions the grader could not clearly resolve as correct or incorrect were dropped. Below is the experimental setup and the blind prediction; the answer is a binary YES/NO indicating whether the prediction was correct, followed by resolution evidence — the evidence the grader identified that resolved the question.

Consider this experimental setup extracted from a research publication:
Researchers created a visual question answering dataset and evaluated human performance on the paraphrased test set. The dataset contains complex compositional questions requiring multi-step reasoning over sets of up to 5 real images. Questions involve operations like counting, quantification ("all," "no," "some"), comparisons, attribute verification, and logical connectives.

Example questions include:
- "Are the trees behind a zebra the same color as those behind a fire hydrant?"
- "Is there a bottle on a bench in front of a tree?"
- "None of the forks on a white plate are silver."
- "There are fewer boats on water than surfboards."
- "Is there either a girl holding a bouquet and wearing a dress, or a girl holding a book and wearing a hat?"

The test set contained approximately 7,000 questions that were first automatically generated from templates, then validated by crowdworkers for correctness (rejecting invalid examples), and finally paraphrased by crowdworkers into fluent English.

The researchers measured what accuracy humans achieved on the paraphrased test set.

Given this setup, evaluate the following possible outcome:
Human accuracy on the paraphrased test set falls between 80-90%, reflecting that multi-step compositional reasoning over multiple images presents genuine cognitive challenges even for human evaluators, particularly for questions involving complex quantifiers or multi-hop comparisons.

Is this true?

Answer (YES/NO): NO